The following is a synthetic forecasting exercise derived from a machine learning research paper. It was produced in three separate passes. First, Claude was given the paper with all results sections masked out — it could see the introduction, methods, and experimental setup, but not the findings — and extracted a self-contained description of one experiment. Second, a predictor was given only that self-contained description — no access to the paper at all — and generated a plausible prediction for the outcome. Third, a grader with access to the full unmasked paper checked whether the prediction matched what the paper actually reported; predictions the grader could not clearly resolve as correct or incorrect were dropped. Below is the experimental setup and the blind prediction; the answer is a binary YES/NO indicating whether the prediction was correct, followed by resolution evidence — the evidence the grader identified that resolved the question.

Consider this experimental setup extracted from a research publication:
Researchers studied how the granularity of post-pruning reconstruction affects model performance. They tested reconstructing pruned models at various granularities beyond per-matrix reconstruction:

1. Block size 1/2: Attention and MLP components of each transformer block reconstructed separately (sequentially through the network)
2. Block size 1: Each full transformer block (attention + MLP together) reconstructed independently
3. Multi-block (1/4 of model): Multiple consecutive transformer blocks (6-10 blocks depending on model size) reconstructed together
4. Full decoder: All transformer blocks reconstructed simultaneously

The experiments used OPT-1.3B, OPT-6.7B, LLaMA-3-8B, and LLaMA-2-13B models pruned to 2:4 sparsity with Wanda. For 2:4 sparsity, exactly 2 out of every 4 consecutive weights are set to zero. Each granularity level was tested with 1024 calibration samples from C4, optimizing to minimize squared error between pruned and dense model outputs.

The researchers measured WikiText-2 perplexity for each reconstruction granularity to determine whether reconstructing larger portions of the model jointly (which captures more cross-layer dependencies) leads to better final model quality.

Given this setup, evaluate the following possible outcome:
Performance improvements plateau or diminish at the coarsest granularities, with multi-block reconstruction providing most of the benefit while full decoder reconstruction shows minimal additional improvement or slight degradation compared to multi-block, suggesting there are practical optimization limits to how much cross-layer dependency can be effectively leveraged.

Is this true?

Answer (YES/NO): NO